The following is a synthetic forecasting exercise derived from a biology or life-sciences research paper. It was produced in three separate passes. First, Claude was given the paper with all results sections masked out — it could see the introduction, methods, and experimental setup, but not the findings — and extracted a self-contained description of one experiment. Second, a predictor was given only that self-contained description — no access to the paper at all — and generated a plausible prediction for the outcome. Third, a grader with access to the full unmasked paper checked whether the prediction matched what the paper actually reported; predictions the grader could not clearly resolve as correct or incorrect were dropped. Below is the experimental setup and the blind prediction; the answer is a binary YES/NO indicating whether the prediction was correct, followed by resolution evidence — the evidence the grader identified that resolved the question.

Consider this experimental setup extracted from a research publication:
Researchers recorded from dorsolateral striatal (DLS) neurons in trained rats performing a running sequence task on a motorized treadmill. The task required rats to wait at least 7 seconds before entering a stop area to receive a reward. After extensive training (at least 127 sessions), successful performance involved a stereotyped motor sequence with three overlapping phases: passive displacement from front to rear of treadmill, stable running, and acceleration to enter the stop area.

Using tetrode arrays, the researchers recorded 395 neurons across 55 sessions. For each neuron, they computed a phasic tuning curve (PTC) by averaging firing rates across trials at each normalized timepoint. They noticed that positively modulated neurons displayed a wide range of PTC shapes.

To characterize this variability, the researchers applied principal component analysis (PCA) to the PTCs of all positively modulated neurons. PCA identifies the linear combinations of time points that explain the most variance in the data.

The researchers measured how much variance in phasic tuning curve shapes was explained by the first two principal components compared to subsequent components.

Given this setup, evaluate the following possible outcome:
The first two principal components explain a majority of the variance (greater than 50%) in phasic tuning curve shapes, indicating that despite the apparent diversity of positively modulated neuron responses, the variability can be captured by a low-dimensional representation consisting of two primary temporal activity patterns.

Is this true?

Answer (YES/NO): YES